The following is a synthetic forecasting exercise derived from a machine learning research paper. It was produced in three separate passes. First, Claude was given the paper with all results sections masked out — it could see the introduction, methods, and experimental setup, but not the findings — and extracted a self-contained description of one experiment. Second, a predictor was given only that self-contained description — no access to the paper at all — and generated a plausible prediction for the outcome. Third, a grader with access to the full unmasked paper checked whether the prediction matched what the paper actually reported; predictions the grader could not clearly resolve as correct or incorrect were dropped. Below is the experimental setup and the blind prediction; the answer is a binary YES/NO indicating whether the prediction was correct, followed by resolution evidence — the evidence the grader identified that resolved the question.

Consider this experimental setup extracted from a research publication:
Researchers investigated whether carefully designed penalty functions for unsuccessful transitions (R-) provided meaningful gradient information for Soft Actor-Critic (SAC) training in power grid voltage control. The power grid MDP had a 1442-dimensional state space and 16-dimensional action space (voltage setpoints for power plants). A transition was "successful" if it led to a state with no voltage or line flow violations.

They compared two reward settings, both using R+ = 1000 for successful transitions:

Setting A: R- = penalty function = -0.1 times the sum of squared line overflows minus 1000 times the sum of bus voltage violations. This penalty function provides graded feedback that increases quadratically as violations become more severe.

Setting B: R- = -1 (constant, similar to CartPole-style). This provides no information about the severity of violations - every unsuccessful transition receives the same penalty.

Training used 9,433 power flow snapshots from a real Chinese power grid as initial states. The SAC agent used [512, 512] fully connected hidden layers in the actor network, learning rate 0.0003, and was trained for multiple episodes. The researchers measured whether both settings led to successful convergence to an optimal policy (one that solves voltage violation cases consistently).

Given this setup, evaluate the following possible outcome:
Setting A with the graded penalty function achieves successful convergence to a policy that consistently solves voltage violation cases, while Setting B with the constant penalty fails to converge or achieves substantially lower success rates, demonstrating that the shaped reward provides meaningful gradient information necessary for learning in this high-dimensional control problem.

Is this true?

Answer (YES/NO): NO